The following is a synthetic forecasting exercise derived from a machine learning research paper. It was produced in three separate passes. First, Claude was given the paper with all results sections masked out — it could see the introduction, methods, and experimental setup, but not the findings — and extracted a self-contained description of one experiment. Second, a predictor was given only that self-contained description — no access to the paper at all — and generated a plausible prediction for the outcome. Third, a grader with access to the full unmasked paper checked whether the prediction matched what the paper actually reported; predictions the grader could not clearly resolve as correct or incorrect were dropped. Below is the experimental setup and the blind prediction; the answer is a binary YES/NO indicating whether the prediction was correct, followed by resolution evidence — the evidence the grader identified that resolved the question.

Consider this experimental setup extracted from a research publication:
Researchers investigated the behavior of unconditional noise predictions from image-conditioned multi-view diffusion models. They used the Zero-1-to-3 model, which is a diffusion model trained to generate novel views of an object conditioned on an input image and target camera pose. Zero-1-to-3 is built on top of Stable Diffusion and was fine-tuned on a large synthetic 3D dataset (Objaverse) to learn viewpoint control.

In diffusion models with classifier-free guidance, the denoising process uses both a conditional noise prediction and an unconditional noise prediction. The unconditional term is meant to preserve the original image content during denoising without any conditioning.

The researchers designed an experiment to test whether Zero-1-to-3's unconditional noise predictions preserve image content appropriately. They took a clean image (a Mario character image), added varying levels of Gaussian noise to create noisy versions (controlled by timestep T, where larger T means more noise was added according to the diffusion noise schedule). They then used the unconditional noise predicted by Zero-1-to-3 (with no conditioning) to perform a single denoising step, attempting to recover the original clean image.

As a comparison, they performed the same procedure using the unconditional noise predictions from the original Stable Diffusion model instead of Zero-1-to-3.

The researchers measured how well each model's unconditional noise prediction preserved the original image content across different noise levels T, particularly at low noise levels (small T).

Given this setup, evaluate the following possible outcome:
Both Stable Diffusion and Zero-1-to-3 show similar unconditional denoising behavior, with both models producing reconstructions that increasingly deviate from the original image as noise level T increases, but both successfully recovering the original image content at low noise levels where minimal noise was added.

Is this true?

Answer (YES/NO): NO